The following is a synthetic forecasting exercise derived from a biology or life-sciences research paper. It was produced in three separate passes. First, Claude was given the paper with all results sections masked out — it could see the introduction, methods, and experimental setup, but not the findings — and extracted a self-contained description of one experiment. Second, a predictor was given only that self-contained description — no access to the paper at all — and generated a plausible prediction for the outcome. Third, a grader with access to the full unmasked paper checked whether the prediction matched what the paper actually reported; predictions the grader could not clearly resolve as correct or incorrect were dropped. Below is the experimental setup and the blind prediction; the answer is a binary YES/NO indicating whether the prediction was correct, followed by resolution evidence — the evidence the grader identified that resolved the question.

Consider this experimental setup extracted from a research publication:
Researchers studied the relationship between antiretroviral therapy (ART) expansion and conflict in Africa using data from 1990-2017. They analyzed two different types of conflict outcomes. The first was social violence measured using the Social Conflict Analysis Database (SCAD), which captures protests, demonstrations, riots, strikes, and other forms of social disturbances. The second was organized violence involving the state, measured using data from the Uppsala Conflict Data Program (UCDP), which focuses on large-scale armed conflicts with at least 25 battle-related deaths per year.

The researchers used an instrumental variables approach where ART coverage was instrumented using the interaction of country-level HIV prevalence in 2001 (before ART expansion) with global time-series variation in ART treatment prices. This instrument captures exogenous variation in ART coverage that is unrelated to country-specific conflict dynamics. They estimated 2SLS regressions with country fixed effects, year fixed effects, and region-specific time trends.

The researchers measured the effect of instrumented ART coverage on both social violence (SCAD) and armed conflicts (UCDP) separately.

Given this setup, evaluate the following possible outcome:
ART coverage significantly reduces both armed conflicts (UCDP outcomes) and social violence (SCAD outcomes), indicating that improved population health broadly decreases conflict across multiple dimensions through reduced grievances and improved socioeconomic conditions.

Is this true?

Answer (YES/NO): NO